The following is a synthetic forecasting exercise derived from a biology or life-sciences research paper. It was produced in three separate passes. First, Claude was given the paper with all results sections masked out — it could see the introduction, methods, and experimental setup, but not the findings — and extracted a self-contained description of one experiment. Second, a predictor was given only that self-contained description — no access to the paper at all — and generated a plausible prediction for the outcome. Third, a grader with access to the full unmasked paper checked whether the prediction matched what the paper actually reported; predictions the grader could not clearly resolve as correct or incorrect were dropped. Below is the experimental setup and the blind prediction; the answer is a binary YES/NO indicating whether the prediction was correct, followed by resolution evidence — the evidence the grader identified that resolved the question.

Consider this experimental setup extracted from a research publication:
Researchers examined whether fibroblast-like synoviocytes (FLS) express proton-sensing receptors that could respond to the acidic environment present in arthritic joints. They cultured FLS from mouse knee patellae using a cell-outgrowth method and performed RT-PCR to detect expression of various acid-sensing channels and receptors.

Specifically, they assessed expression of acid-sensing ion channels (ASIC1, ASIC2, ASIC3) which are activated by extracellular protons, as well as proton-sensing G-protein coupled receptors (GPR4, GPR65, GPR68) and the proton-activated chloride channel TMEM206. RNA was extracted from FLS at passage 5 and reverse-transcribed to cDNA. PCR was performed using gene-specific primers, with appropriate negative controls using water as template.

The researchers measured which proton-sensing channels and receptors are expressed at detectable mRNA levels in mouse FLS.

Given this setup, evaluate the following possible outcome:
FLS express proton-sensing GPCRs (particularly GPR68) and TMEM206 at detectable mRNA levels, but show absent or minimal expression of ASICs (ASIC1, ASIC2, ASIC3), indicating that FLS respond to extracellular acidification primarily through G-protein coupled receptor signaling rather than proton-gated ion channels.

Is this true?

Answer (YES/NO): NO